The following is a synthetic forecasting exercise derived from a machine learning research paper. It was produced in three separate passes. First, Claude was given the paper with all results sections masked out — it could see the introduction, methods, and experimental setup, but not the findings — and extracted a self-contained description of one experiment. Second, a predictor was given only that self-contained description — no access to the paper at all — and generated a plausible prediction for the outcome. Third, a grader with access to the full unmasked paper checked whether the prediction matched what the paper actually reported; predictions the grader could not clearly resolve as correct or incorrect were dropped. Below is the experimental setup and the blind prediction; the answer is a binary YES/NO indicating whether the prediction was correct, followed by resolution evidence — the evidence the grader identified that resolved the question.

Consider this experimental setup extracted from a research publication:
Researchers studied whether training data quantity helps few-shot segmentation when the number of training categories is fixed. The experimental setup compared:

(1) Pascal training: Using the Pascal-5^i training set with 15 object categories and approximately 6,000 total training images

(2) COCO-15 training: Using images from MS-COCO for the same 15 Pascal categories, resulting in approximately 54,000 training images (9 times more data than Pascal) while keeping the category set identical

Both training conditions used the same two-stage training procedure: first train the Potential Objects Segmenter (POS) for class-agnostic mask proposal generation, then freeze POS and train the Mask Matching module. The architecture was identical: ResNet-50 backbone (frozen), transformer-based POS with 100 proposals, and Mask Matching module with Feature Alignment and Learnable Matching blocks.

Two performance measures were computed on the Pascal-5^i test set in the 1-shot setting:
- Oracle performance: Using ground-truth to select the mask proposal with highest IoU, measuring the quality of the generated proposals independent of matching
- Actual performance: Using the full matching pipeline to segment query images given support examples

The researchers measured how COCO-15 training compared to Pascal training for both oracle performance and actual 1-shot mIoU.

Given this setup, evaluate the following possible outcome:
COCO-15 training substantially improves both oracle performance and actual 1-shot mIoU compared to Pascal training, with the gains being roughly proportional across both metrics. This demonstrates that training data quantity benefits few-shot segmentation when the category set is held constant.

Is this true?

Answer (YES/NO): NO